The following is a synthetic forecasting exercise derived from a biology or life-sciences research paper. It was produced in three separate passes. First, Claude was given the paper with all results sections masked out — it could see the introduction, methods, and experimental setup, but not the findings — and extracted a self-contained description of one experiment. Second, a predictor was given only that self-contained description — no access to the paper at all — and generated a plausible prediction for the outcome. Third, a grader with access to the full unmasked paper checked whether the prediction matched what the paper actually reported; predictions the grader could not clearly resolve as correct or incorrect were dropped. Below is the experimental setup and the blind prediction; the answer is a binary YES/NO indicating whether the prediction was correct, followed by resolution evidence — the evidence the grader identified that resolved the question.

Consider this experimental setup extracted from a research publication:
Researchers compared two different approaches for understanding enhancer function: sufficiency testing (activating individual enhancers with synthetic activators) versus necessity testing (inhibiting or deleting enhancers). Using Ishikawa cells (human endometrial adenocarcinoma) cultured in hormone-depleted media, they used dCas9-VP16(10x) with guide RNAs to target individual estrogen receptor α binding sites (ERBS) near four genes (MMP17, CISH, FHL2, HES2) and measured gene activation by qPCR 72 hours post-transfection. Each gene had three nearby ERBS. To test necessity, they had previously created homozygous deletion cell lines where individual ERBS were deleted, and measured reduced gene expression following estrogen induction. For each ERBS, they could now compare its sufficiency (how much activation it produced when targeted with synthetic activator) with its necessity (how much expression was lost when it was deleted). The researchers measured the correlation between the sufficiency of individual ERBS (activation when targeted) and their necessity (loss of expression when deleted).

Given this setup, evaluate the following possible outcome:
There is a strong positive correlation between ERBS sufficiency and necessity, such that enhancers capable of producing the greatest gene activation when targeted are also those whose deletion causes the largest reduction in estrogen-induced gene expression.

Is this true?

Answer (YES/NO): YES